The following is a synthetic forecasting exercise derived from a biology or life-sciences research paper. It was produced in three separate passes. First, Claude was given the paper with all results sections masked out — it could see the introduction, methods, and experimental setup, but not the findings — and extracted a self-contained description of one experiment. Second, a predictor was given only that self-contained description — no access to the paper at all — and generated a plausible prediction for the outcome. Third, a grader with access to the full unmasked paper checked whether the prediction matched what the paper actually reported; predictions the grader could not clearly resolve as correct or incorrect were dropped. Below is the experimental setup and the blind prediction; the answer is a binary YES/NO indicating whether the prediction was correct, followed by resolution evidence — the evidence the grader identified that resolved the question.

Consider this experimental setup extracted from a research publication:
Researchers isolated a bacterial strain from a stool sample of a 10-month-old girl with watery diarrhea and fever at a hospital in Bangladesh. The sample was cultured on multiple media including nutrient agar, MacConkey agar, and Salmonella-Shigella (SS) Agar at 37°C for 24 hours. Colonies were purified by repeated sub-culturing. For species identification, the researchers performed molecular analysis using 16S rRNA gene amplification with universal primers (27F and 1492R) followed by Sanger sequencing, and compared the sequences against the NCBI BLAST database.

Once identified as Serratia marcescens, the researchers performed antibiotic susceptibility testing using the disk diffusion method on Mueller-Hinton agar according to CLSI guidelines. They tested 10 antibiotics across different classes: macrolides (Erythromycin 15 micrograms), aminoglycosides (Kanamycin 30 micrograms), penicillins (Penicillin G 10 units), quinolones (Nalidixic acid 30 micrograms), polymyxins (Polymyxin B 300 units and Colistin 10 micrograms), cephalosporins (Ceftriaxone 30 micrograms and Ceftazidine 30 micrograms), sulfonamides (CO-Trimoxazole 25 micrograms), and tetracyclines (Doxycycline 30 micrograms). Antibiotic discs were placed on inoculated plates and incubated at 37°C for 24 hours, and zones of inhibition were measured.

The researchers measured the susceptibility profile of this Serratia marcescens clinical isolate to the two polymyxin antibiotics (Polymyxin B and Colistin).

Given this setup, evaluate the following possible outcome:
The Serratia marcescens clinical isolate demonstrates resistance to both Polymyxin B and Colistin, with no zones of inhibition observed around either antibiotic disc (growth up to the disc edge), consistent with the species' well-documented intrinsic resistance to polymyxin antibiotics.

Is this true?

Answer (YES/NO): NO